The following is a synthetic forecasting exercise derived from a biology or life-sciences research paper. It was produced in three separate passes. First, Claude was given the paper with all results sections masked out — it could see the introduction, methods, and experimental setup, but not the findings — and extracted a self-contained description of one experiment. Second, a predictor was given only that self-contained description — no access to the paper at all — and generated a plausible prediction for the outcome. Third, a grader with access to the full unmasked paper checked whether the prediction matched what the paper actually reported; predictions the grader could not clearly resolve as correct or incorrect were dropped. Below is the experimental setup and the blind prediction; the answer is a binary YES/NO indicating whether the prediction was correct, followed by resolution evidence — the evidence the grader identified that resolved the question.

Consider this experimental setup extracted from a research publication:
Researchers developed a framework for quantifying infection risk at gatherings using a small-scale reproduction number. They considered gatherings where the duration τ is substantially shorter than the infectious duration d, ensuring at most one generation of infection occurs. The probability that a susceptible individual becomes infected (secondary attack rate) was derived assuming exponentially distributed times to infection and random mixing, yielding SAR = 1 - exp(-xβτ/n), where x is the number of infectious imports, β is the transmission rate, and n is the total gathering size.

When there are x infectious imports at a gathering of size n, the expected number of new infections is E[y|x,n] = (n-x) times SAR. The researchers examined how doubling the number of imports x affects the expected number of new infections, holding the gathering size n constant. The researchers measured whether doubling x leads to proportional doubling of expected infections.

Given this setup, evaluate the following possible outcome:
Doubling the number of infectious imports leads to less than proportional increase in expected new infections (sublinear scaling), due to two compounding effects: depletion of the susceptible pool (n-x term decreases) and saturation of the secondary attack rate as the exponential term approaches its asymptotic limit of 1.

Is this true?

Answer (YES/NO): YES